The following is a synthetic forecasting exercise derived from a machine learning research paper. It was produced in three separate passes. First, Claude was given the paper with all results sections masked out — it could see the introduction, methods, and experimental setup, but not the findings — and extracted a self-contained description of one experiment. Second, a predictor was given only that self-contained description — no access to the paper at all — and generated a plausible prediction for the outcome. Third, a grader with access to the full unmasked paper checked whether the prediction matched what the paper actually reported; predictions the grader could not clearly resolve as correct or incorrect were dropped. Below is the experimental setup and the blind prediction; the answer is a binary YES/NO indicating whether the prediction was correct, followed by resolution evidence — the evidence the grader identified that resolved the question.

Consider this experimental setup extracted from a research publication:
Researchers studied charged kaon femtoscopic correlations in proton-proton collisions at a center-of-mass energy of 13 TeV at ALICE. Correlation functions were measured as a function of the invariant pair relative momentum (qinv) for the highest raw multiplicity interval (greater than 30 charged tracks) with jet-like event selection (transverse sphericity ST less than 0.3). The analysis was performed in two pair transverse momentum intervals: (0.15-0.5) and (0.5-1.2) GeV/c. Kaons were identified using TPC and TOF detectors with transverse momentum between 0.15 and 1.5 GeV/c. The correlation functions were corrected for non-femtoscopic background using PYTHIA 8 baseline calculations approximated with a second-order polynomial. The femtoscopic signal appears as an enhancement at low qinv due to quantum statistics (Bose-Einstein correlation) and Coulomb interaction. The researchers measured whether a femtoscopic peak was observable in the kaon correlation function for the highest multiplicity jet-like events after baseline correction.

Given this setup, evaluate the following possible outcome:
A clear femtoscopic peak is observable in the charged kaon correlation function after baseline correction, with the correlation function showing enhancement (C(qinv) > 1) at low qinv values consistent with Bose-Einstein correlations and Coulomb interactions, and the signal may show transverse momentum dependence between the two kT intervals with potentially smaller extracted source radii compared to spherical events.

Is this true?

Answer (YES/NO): NO